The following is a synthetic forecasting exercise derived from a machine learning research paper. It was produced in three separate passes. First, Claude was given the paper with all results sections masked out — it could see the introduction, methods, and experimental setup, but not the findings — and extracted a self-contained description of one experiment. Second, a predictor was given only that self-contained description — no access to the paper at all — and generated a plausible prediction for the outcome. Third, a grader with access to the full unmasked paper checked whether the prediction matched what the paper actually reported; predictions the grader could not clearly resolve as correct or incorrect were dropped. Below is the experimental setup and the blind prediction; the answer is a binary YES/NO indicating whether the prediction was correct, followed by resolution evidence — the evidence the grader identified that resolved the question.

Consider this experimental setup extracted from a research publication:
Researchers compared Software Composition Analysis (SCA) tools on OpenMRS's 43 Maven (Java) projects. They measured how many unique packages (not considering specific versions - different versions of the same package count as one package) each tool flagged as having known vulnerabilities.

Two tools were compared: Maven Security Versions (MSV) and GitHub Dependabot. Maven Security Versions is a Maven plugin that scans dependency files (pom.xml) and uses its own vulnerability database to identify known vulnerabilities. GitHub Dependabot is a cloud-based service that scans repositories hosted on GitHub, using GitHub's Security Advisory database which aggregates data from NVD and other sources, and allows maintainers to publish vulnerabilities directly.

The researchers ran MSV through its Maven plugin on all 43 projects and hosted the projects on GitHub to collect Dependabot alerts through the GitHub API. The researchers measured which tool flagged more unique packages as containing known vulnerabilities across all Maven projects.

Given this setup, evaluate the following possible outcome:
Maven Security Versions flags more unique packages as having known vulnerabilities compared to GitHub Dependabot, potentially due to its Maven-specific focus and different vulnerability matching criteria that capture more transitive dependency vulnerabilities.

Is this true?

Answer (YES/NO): YES